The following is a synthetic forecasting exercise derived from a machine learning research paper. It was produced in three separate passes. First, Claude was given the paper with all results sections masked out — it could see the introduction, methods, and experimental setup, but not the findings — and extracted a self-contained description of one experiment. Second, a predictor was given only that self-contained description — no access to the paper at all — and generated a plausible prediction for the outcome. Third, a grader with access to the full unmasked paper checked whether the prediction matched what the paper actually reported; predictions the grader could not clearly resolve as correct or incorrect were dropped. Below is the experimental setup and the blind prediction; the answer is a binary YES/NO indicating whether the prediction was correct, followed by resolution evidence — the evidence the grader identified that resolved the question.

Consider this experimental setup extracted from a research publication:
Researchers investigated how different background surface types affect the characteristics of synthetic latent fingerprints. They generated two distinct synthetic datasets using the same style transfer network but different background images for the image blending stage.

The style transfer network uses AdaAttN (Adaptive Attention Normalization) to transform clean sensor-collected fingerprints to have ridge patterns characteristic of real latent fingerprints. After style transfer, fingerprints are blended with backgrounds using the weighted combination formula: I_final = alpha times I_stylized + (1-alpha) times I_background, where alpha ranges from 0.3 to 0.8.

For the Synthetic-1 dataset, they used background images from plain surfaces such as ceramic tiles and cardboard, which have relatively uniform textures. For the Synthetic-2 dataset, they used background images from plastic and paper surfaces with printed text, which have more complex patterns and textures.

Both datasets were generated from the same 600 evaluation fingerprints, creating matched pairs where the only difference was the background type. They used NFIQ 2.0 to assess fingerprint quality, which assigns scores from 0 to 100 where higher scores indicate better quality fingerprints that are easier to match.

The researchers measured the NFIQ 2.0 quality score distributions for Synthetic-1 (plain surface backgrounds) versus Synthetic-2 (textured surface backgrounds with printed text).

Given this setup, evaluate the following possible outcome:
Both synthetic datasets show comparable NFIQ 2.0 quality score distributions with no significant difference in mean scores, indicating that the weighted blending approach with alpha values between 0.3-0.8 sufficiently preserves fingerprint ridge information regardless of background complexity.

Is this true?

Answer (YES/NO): NO